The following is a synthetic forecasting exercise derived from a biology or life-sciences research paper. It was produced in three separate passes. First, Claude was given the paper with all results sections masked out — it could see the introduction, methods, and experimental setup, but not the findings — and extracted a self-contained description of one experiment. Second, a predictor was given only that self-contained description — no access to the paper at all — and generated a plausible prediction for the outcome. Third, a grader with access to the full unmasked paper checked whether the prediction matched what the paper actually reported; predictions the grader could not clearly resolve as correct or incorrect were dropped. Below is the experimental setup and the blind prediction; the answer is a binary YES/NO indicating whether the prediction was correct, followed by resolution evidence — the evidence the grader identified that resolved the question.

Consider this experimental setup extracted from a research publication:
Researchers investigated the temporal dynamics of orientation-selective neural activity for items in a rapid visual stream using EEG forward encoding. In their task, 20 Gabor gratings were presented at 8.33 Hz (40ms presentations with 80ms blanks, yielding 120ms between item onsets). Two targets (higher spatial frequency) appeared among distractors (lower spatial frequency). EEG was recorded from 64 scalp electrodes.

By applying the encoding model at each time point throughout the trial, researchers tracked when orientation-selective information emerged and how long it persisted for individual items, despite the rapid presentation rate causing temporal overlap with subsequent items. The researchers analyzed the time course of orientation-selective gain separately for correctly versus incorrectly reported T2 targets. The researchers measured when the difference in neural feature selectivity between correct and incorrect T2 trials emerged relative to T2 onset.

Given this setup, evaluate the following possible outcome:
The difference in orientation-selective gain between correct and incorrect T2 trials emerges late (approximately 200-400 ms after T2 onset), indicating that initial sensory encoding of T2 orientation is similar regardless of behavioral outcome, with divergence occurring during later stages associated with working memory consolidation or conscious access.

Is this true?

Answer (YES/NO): NO